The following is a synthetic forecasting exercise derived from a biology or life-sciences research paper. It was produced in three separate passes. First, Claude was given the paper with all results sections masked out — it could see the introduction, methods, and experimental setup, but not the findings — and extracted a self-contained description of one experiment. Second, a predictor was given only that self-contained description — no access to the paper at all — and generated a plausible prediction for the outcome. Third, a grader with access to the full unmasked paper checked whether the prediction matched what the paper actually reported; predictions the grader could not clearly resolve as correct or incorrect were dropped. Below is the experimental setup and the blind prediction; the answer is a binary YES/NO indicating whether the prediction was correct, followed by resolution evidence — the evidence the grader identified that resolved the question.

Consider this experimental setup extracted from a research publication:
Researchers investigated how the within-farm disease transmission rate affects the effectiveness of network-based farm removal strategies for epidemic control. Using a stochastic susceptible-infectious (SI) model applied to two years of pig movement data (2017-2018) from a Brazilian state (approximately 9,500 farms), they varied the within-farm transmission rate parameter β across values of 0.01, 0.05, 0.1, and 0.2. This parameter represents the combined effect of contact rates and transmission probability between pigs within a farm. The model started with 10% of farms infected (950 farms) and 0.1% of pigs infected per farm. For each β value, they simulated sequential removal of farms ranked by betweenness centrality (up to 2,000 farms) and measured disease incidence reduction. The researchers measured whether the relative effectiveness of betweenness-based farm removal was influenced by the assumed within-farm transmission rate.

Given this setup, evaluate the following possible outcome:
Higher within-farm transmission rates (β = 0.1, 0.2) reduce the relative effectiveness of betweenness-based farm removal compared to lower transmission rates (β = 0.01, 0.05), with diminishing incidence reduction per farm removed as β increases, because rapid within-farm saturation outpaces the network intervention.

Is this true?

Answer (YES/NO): NO